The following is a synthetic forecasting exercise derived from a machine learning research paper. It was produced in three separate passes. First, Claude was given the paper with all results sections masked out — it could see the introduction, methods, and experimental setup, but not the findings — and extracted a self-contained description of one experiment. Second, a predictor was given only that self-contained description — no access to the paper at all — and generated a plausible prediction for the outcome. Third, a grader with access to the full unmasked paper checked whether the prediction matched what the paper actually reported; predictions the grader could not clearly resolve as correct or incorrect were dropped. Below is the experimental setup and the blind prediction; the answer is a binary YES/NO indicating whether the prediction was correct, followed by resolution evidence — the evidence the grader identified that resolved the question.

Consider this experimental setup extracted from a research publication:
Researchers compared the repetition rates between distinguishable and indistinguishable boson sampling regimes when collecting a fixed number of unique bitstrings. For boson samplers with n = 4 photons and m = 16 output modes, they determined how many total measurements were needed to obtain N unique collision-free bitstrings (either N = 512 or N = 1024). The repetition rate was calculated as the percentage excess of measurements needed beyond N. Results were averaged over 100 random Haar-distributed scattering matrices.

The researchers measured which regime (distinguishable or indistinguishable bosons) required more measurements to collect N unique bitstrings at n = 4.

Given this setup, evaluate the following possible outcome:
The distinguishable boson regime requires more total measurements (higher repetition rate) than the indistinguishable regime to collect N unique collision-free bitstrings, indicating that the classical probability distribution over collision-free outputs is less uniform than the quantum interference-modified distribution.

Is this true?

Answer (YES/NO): NO